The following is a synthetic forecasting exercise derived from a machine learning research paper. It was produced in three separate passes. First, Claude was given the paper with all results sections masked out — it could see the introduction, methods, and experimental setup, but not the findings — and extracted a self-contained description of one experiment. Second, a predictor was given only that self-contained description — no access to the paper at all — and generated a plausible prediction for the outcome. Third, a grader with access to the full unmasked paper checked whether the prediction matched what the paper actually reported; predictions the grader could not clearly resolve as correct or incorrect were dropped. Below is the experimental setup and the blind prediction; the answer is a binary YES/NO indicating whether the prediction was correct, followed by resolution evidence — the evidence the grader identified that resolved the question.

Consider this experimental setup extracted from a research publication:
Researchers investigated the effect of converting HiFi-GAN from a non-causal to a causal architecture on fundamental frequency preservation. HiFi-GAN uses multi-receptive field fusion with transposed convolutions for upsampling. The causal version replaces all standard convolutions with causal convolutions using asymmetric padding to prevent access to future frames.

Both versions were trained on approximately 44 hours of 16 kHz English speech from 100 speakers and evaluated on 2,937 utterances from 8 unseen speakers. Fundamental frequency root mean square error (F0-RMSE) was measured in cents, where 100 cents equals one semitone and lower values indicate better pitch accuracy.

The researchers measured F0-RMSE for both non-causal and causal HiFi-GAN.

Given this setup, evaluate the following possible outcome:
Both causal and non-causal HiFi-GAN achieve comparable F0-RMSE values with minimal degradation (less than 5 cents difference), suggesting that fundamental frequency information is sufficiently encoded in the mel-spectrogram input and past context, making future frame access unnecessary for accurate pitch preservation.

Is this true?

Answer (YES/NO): NO